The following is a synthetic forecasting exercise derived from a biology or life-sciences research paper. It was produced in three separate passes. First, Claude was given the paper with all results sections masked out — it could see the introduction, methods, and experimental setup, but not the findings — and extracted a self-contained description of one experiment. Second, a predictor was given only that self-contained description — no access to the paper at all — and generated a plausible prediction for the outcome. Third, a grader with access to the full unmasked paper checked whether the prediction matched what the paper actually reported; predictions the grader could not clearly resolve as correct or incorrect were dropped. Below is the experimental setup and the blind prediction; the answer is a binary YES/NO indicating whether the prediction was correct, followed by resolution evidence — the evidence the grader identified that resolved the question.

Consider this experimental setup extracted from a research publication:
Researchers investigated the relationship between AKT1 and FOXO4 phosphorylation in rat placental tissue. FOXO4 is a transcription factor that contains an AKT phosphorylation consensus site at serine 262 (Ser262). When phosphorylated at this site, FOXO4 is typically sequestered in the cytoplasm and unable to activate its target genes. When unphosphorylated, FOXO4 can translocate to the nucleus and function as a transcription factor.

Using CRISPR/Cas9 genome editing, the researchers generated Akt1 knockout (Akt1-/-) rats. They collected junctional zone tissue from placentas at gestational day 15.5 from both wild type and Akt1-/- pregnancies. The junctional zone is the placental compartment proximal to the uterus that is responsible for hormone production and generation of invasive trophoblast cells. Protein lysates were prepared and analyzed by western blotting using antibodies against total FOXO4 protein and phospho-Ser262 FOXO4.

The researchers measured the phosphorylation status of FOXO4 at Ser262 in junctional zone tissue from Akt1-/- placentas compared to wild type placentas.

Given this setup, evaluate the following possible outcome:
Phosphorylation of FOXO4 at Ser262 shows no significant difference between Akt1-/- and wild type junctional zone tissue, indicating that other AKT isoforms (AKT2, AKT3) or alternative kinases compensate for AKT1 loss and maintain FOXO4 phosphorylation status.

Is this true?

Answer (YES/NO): NO